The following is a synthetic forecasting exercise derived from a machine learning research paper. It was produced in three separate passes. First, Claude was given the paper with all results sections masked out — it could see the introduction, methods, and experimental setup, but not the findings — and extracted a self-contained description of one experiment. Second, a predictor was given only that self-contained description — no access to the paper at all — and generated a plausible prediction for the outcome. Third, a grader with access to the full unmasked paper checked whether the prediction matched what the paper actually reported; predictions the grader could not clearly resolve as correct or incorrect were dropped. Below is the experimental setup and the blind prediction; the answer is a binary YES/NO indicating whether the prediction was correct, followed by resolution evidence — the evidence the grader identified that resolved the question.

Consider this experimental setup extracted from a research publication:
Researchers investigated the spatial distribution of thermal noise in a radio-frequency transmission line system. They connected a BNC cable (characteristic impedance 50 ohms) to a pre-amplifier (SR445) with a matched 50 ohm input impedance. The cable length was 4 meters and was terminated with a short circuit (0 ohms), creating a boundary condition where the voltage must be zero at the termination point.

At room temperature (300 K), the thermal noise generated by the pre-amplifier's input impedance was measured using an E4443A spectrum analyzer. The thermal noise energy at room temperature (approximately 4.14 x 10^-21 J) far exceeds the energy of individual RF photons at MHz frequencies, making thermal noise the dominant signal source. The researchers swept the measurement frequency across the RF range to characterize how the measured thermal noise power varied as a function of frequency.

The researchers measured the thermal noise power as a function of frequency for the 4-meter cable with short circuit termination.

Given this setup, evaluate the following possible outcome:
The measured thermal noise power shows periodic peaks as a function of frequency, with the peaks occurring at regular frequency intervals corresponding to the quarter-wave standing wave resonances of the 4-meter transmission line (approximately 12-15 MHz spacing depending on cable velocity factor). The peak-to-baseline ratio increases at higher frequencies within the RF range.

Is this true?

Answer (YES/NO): NO